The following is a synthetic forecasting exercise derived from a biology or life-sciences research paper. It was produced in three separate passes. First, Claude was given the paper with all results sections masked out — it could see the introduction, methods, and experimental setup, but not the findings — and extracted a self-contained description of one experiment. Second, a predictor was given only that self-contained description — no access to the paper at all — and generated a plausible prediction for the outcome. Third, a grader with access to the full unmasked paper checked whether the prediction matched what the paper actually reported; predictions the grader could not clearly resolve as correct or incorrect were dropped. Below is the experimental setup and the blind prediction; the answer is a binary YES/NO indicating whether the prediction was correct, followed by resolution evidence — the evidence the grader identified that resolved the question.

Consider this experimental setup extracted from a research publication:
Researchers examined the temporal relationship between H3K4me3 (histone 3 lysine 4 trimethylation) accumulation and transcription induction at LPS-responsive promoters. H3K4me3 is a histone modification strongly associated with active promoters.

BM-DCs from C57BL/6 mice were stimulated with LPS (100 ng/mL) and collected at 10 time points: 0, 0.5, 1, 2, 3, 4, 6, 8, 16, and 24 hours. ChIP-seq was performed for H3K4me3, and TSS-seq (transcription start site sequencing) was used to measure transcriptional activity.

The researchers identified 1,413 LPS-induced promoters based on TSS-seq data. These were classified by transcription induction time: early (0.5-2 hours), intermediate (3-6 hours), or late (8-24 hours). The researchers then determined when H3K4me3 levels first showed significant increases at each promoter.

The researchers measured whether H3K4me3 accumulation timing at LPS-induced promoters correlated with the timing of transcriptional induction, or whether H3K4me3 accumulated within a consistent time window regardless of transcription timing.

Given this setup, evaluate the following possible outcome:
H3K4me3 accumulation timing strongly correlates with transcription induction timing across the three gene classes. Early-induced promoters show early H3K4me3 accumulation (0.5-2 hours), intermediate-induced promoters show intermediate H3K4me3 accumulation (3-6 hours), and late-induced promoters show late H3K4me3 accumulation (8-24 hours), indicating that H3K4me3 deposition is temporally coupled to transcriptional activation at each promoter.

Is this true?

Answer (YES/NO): NO